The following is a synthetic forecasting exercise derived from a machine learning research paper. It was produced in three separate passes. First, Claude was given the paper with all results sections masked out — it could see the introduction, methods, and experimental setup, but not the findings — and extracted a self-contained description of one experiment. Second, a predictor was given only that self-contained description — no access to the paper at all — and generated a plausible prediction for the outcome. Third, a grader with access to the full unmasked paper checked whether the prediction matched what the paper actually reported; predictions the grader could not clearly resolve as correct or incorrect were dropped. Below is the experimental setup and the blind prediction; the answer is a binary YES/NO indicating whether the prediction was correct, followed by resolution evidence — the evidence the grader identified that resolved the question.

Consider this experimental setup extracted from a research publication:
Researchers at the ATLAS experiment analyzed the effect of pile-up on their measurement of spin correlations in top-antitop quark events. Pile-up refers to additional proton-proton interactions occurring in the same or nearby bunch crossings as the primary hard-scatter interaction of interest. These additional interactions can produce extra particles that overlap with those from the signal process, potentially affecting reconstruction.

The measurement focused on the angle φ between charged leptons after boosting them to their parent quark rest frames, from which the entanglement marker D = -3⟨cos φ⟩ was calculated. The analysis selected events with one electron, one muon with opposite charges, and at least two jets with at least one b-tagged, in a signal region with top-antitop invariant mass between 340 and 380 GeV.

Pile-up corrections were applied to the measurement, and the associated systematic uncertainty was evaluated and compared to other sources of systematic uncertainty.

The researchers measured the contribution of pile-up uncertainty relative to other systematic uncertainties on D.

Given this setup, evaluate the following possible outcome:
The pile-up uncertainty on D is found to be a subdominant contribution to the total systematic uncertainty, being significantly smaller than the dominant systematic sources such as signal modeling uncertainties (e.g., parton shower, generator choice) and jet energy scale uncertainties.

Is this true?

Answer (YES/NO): YES